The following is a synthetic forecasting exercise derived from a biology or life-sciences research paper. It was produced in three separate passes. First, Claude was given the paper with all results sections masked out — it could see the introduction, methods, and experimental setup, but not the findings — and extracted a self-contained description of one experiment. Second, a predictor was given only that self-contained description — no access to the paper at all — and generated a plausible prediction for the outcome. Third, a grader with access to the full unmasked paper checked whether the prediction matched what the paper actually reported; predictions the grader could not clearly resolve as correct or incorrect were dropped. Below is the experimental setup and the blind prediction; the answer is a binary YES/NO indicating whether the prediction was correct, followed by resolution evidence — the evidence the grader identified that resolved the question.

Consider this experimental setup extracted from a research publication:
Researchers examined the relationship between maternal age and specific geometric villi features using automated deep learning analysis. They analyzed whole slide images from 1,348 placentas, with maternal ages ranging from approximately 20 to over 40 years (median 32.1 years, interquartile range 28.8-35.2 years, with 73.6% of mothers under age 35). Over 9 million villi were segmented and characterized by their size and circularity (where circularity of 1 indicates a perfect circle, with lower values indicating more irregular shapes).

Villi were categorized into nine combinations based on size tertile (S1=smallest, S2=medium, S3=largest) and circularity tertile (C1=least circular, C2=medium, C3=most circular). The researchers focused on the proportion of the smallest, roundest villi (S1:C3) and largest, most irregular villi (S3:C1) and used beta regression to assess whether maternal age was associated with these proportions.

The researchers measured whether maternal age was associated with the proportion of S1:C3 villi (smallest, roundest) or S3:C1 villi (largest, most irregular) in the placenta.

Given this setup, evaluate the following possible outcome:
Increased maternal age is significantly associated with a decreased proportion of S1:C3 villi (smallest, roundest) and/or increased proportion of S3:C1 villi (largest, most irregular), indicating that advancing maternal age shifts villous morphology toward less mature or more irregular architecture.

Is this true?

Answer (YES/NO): NO